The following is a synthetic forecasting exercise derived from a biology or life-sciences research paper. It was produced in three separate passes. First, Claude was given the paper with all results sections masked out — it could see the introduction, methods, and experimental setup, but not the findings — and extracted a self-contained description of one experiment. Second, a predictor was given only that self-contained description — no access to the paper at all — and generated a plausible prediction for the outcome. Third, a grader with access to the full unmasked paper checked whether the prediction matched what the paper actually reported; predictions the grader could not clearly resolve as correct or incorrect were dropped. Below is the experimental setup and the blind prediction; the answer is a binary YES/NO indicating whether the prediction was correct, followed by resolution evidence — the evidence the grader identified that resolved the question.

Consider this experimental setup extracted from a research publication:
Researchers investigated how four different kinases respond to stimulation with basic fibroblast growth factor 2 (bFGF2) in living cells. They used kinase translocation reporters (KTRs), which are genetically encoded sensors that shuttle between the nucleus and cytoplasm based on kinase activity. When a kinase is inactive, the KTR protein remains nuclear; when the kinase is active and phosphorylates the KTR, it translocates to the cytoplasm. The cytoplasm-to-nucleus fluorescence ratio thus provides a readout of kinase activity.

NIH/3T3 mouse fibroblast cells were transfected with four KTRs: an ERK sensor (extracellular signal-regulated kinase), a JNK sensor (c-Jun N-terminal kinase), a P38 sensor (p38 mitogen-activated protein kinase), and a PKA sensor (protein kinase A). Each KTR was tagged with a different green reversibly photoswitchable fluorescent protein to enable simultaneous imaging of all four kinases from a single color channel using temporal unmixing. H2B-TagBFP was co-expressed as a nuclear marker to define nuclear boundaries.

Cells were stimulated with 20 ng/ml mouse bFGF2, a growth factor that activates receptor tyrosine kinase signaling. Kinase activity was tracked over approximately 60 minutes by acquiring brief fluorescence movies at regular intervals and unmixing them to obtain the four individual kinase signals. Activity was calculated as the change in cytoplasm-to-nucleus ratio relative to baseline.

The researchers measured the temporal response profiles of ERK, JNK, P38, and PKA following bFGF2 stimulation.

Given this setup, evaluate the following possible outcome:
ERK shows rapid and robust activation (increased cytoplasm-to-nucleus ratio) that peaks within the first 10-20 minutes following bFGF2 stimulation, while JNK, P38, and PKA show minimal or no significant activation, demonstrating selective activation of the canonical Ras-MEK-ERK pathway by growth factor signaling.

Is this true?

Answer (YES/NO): NO